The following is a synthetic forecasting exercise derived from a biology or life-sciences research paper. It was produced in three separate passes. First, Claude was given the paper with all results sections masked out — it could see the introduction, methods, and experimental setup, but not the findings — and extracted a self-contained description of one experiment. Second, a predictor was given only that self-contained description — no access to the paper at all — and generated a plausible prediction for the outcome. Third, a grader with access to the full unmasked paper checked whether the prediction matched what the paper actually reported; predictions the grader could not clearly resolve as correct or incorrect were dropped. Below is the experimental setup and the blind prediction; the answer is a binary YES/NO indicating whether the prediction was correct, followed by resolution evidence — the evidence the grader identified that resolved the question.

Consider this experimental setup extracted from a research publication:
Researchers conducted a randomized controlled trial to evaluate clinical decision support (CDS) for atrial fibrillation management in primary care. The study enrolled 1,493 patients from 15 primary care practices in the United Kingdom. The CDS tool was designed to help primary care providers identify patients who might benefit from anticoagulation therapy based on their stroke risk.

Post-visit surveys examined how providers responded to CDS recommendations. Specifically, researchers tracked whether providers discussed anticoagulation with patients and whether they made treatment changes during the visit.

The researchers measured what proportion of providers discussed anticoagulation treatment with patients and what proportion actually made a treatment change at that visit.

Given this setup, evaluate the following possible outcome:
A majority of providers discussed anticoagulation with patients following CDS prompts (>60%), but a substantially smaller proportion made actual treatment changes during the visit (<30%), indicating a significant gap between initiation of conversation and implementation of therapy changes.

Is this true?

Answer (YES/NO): NO